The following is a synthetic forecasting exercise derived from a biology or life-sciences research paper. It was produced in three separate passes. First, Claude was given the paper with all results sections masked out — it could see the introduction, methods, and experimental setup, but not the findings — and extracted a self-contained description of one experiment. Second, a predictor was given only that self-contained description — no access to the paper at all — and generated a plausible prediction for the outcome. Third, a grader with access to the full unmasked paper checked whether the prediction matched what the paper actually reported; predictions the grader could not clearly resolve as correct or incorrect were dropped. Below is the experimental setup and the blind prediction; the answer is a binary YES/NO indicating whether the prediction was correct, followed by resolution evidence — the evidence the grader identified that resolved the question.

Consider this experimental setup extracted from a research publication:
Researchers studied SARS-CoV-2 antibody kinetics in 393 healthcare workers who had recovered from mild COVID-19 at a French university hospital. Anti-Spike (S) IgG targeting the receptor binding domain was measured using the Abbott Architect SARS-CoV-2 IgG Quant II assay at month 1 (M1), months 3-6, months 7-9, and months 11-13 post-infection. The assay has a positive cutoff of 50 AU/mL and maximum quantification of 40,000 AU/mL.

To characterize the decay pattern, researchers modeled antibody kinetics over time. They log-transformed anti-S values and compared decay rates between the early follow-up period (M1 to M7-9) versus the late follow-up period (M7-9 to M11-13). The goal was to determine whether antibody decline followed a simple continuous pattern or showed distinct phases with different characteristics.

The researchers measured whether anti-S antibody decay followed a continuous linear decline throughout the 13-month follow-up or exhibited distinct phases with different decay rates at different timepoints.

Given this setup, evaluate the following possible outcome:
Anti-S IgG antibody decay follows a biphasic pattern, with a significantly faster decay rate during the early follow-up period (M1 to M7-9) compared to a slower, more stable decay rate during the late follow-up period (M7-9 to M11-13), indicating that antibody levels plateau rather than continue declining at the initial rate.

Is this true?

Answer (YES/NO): NO